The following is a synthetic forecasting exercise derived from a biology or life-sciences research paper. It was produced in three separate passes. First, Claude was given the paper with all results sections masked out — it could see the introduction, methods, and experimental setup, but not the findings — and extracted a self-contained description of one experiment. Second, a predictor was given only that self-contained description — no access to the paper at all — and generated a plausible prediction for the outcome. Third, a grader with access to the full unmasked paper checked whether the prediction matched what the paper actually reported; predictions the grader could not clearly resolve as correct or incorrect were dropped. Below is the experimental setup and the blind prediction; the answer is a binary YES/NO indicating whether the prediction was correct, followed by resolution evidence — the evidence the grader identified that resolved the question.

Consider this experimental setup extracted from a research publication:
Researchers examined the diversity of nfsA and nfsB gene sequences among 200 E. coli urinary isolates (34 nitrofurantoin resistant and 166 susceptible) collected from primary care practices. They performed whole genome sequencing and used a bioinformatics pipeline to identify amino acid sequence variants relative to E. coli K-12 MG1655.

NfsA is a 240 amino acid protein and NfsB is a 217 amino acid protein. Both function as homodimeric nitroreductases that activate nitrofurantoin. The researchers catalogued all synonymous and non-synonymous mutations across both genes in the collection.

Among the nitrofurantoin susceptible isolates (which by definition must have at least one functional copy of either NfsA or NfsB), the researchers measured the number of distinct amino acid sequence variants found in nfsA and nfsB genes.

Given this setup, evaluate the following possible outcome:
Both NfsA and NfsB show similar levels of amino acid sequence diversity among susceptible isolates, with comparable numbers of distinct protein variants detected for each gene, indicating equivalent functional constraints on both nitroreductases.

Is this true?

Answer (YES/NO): NO